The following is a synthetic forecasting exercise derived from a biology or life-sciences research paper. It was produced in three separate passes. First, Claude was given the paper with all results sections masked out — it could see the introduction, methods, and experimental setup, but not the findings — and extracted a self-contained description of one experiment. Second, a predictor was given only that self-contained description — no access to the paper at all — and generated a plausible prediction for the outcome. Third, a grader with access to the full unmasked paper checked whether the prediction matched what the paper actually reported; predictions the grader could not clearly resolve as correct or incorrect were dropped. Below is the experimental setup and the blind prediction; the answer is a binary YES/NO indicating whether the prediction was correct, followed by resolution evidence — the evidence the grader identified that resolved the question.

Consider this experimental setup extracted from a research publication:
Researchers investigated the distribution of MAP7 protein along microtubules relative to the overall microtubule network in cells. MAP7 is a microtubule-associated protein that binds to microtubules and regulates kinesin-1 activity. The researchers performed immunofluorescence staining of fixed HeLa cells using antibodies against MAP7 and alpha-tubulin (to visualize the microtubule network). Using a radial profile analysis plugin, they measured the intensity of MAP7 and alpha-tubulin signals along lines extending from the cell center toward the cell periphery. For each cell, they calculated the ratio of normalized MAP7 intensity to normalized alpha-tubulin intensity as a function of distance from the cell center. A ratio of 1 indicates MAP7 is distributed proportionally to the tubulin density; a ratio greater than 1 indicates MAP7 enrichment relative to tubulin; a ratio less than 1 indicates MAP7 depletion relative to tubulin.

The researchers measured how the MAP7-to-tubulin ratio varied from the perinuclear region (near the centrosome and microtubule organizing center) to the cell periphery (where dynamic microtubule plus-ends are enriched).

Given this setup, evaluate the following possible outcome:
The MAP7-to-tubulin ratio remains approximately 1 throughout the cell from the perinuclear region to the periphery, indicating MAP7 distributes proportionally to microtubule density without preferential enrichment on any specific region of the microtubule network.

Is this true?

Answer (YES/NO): NO